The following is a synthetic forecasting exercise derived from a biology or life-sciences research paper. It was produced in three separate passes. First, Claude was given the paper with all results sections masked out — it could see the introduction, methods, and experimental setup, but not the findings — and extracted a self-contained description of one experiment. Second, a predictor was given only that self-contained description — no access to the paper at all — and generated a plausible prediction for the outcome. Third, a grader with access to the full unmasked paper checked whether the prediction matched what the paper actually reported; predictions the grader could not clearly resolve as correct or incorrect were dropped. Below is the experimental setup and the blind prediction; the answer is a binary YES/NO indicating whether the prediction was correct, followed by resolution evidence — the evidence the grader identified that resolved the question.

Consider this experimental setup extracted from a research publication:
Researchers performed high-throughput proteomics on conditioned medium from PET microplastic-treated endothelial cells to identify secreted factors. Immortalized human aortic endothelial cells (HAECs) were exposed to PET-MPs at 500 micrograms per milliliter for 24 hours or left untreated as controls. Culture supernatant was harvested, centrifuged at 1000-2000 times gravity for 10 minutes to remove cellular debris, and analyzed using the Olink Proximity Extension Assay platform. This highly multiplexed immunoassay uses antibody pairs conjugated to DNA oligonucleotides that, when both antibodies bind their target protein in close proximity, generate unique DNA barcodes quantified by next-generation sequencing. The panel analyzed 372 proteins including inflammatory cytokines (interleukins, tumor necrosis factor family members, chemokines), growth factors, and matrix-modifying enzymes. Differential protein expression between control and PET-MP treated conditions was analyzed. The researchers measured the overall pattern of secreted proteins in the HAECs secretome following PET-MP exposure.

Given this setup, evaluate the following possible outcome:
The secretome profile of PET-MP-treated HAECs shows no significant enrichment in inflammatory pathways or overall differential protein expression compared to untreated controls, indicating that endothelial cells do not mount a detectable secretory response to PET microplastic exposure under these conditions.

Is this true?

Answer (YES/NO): NO